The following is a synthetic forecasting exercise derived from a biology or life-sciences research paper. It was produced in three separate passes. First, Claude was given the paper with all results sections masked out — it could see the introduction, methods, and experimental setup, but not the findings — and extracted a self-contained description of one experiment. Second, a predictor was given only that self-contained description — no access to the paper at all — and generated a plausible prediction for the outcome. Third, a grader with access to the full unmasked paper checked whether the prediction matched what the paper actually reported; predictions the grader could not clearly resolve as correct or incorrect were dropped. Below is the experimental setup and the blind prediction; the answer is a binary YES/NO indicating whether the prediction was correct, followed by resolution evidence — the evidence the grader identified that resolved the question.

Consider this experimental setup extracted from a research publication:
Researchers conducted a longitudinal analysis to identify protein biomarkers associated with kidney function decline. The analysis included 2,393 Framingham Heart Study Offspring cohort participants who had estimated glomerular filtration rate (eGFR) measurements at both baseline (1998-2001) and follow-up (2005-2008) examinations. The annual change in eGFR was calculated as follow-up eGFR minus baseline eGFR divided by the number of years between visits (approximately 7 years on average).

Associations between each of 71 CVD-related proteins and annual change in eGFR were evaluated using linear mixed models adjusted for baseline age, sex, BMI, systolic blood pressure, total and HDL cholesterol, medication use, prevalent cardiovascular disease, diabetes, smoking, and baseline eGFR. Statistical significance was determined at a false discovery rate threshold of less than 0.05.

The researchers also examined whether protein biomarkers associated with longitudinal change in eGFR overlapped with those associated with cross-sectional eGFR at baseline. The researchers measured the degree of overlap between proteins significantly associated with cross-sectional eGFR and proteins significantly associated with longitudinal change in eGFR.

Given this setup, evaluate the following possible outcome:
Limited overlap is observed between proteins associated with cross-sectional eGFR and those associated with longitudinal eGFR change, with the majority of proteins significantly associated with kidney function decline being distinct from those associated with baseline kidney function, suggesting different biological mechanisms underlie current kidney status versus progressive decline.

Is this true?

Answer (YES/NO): NO